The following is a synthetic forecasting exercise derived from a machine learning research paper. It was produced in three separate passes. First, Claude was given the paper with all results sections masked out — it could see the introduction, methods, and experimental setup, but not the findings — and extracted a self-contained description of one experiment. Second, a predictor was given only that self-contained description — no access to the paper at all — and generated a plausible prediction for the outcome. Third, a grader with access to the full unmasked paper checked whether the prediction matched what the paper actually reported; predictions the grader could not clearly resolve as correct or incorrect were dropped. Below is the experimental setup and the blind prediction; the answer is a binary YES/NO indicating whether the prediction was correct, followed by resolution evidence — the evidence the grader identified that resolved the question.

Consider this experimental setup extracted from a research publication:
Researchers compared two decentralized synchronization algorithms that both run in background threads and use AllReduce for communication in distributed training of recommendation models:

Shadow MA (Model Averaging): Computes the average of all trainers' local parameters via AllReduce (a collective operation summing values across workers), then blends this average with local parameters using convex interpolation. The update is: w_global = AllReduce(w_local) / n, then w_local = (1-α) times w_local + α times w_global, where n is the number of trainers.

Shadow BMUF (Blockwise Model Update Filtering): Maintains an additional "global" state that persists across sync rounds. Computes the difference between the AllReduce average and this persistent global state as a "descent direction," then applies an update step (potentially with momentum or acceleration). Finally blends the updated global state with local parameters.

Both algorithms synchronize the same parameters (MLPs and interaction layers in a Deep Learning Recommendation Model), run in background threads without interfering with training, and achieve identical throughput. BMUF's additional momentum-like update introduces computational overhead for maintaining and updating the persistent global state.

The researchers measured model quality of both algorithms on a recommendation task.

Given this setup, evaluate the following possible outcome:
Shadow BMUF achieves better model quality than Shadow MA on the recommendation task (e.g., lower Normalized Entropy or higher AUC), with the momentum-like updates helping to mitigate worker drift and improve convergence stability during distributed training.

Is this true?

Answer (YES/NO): NO